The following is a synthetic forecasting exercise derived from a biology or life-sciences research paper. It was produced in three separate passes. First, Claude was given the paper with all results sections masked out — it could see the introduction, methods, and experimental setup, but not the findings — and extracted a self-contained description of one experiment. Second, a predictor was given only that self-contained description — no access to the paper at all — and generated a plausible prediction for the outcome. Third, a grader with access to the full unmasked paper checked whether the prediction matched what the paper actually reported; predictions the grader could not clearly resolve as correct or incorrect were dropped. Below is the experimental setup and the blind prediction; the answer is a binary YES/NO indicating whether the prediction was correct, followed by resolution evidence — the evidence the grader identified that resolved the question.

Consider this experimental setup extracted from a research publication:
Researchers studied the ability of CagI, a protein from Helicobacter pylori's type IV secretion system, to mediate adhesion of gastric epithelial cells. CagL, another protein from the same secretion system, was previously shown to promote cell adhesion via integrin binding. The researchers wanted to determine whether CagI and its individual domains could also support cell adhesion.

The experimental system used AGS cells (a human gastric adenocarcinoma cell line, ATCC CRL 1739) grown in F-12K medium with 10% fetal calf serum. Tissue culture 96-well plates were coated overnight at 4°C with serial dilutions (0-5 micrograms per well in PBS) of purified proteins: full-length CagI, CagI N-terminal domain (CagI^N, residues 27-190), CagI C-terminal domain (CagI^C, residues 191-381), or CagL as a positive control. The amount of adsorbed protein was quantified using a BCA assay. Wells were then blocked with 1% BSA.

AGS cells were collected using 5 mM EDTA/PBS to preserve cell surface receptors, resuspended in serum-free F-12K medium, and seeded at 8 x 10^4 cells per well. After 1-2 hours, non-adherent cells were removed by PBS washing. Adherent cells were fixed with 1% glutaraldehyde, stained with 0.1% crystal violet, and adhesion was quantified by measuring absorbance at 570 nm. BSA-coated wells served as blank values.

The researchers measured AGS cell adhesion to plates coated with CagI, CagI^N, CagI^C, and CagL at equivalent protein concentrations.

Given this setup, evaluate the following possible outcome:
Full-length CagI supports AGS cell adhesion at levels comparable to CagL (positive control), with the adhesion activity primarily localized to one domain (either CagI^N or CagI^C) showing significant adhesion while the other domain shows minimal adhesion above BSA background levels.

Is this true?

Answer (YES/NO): NO